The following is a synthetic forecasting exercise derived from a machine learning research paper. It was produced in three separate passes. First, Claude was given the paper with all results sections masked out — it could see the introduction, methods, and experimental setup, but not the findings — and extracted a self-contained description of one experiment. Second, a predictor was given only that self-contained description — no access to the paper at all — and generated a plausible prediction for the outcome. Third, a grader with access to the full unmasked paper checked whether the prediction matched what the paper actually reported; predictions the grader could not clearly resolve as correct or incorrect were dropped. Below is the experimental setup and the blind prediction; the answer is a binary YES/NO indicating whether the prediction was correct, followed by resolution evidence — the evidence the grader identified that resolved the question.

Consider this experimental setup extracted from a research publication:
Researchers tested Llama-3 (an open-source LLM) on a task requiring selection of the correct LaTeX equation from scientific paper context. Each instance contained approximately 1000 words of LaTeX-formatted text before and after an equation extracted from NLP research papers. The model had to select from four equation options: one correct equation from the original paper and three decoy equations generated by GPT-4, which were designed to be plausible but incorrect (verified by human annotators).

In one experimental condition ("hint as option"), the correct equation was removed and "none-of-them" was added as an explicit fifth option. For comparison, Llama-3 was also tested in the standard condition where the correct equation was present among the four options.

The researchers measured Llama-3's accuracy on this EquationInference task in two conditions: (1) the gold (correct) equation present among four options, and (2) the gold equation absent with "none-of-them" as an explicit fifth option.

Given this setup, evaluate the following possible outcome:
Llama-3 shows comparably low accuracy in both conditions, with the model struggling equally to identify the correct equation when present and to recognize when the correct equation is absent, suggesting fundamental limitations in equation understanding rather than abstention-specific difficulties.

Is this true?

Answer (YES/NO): NO